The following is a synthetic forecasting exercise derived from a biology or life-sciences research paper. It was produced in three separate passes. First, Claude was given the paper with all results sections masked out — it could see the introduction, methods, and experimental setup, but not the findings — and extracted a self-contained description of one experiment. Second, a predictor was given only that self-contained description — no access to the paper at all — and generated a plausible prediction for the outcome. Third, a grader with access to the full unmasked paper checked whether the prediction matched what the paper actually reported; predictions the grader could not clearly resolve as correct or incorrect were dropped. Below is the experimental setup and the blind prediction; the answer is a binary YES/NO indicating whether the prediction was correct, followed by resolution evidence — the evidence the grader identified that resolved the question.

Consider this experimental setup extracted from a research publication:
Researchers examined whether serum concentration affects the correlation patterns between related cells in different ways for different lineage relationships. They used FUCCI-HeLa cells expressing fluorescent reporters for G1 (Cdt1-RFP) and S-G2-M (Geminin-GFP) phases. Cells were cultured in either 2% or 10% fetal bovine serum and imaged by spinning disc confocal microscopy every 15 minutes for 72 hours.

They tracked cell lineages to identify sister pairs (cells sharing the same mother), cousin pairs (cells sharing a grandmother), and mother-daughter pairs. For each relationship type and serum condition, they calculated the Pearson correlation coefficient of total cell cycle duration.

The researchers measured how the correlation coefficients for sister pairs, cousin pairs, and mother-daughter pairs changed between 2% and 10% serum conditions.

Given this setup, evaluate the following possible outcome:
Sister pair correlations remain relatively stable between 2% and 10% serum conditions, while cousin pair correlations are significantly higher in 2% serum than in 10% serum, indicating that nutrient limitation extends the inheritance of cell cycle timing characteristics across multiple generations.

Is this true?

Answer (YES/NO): NO